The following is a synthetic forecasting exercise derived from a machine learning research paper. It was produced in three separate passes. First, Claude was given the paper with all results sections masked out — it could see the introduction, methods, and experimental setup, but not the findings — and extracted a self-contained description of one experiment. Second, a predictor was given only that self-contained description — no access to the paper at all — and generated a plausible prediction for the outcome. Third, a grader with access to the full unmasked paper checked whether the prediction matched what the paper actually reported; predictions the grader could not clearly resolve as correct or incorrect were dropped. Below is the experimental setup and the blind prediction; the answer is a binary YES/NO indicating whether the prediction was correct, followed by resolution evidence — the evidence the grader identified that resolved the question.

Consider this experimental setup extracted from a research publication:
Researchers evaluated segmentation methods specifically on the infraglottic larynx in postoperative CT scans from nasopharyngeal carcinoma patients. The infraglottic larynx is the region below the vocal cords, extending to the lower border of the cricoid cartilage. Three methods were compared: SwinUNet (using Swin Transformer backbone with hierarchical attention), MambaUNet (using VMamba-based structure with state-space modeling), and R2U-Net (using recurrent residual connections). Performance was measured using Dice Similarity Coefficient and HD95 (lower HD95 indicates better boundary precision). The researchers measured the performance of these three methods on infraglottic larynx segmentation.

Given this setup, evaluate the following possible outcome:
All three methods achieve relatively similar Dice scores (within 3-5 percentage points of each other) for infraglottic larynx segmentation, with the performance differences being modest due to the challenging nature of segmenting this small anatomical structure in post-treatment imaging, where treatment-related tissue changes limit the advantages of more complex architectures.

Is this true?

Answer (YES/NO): NO